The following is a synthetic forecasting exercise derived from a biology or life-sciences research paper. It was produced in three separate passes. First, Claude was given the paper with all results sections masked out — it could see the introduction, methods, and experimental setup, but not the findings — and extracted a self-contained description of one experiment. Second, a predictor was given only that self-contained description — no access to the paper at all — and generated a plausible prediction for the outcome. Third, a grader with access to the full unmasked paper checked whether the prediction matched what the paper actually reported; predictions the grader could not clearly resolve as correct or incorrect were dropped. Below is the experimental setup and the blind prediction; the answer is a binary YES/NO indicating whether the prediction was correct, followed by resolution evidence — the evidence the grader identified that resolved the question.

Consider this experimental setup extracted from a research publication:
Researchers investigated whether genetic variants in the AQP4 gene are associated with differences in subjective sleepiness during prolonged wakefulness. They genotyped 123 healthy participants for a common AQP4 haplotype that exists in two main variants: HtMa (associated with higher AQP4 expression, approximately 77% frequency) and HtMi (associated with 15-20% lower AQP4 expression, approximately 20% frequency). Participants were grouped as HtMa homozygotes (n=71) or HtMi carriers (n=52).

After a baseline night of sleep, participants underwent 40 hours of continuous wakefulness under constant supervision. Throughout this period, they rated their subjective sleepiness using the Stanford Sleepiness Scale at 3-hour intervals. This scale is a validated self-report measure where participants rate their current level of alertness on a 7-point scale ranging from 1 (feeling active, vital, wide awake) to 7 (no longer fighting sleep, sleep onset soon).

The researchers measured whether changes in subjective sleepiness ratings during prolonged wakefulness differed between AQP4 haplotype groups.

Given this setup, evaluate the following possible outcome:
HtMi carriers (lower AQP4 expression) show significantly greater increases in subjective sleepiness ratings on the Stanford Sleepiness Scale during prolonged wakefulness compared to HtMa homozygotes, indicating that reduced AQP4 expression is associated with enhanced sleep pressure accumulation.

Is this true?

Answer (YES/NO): NO